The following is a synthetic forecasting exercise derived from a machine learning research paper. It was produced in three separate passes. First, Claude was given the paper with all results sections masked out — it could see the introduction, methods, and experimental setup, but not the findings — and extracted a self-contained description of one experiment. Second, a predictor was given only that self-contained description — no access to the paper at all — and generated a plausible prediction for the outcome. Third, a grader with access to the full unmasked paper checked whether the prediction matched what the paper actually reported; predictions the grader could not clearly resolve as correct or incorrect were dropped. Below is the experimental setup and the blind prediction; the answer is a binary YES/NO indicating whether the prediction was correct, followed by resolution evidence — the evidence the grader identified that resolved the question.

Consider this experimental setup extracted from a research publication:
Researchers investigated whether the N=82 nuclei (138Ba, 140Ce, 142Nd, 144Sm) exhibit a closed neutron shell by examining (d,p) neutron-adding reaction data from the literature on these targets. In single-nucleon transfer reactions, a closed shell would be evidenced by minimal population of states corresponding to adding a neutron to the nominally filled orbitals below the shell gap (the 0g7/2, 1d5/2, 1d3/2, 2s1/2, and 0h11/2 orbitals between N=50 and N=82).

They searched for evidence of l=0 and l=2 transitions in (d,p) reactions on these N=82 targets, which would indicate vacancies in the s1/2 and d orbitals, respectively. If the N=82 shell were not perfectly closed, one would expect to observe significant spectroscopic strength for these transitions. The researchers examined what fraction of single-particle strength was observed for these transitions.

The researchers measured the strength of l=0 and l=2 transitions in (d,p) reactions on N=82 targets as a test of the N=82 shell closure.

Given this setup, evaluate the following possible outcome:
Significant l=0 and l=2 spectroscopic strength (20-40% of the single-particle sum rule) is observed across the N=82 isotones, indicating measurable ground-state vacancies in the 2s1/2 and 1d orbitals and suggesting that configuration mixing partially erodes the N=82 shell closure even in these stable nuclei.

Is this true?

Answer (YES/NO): NO